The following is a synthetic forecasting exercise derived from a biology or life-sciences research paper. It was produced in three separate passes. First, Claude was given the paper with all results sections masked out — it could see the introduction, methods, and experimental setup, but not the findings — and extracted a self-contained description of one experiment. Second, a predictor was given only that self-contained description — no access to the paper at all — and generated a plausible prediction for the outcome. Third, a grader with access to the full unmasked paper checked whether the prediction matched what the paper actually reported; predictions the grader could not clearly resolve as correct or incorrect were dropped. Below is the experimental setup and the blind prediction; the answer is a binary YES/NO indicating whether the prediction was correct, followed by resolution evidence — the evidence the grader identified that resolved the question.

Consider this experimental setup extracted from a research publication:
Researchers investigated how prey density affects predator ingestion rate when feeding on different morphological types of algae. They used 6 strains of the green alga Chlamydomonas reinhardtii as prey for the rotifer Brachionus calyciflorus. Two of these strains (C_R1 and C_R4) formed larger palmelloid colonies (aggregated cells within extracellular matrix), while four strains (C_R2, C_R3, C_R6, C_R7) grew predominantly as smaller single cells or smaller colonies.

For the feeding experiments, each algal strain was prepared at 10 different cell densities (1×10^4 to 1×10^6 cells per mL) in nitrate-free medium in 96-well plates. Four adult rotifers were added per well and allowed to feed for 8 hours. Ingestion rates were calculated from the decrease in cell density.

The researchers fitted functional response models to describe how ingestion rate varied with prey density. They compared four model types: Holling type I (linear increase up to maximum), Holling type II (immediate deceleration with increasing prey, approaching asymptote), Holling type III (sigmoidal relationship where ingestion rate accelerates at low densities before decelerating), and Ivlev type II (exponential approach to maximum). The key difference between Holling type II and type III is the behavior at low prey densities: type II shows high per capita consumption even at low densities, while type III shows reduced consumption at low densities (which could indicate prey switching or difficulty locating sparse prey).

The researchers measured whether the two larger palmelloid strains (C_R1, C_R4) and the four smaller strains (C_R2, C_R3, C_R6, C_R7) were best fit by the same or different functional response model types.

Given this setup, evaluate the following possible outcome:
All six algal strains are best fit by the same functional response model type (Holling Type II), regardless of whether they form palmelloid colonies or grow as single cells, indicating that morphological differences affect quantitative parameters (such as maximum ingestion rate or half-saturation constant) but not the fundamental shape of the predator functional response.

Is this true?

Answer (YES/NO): NO